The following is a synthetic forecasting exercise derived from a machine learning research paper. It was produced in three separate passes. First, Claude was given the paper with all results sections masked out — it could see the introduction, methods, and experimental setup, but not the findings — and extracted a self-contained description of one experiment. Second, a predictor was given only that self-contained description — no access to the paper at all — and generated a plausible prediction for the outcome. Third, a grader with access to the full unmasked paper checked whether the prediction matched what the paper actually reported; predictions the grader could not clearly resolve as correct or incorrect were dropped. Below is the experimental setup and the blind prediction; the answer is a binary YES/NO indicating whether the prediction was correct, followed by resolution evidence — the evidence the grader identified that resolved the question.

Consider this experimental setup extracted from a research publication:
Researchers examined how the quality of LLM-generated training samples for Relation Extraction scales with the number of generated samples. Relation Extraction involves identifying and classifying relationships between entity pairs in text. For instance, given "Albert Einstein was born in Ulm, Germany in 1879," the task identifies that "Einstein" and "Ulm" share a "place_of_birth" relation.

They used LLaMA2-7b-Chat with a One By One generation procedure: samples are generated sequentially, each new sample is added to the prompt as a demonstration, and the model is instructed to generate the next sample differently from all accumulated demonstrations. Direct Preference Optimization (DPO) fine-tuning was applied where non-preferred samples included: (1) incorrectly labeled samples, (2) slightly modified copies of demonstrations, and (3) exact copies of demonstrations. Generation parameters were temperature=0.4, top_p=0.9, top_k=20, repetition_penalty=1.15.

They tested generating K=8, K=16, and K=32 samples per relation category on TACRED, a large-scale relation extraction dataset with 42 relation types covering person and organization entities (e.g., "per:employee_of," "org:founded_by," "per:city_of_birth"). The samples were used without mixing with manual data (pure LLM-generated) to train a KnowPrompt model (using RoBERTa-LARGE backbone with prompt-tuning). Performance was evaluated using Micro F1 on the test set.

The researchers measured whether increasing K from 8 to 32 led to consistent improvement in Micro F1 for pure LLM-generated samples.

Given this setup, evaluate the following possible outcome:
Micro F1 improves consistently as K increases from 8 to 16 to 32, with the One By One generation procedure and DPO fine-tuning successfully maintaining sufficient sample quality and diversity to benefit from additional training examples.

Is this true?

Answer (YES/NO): YES